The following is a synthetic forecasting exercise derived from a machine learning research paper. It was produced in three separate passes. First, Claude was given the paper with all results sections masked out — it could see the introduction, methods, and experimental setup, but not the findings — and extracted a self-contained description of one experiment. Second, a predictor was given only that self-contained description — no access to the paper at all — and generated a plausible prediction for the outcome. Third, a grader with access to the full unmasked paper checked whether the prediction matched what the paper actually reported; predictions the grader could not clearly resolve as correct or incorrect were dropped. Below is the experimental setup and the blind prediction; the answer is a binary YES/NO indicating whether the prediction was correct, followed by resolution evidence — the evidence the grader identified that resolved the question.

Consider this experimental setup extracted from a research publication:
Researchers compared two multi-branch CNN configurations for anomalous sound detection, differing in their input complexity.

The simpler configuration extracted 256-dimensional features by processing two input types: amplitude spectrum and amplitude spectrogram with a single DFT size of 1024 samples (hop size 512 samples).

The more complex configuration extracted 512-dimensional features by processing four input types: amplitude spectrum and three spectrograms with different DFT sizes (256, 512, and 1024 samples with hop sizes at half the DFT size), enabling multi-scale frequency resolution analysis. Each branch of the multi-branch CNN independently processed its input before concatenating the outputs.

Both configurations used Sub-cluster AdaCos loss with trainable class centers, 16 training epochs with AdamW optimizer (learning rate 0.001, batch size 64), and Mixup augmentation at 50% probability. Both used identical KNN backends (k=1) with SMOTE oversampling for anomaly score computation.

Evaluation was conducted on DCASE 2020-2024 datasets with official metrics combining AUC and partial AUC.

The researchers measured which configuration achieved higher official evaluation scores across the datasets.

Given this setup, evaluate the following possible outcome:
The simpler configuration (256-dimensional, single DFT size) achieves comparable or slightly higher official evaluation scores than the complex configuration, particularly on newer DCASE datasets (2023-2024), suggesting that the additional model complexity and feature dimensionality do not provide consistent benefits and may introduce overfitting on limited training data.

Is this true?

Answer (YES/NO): NO